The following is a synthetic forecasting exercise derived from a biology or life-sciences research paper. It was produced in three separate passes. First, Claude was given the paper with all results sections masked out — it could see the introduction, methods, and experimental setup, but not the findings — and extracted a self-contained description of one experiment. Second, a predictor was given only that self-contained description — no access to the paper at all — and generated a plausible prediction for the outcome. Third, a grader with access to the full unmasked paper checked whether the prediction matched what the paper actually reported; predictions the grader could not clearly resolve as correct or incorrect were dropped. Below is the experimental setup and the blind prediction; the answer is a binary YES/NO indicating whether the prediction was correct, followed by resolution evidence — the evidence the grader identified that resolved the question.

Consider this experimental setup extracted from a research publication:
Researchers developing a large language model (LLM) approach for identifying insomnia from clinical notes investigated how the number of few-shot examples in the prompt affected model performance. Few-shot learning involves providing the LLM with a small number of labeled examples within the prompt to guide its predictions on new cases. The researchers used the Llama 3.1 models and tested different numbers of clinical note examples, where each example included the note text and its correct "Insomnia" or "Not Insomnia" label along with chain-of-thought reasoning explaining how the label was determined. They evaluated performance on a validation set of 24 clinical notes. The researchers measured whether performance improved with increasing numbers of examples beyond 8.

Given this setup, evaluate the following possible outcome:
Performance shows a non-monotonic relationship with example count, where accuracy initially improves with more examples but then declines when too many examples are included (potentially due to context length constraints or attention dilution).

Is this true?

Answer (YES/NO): NO